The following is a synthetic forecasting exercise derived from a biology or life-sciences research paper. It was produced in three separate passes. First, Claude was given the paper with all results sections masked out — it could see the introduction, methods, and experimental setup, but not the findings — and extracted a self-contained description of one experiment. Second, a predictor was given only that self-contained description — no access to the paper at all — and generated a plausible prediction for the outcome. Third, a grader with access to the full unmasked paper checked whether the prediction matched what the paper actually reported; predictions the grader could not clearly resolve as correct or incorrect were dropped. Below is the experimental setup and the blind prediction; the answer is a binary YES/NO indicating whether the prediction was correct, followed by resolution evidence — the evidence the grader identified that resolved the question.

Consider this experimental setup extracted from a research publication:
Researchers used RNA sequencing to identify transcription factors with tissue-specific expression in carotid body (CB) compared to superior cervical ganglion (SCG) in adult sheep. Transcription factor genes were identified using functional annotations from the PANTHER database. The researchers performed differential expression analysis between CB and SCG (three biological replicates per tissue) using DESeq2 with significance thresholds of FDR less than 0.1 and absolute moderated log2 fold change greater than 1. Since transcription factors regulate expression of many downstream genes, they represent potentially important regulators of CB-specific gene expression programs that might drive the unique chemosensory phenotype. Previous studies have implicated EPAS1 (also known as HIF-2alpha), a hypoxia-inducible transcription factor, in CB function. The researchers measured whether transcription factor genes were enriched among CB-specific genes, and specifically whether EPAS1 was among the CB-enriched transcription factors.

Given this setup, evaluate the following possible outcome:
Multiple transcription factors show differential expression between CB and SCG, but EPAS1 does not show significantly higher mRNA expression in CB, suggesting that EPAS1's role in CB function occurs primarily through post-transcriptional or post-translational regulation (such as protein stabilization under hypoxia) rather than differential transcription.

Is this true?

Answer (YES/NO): NO